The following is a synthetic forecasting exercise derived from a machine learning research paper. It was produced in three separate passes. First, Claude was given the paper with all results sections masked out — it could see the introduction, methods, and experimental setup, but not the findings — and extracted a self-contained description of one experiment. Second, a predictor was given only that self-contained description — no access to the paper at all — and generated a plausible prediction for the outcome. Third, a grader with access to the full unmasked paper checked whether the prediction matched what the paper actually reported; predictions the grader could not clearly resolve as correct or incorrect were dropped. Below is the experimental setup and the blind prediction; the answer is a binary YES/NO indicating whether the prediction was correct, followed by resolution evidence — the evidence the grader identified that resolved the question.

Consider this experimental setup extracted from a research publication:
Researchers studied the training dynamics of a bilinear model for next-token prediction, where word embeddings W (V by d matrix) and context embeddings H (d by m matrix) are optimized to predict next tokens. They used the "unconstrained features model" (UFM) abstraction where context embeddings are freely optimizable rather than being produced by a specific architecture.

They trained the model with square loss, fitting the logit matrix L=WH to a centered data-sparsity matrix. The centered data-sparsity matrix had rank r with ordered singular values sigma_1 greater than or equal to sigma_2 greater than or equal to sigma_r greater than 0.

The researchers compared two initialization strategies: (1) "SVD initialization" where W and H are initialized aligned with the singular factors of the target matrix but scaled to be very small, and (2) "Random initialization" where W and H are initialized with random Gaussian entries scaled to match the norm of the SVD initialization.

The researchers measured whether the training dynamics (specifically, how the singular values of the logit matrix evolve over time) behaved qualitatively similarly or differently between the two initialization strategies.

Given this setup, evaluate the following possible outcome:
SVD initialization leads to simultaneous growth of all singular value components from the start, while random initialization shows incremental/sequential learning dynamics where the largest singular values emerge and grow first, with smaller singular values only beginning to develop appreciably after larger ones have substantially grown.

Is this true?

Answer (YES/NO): NO